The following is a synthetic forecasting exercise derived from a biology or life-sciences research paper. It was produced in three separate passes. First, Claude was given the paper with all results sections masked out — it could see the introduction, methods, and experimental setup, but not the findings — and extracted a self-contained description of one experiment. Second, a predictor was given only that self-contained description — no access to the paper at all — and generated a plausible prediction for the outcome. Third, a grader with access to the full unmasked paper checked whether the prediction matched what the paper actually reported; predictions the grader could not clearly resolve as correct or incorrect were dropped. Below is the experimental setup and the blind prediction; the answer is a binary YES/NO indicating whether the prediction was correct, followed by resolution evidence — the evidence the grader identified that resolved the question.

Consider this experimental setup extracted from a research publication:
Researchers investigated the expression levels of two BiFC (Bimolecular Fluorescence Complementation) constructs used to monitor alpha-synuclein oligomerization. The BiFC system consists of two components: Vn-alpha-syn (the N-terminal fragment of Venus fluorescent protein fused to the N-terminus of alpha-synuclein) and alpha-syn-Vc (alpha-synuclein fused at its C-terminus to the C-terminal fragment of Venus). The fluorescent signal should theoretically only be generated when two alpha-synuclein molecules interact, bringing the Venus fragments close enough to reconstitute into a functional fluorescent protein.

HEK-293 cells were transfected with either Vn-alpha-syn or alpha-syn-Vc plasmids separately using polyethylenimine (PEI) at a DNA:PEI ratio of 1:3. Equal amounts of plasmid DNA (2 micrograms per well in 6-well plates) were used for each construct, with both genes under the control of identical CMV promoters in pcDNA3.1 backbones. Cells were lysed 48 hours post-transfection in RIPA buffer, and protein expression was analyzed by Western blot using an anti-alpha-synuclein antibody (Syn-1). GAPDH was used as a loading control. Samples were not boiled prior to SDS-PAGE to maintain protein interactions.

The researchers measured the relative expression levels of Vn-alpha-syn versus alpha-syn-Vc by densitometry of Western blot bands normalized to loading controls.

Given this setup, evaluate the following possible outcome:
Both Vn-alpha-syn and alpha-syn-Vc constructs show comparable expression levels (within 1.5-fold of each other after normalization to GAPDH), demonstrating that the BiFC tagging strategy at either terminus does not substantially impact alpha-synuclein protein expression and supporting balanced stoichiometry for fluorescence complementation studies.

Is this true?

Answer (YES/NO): NO